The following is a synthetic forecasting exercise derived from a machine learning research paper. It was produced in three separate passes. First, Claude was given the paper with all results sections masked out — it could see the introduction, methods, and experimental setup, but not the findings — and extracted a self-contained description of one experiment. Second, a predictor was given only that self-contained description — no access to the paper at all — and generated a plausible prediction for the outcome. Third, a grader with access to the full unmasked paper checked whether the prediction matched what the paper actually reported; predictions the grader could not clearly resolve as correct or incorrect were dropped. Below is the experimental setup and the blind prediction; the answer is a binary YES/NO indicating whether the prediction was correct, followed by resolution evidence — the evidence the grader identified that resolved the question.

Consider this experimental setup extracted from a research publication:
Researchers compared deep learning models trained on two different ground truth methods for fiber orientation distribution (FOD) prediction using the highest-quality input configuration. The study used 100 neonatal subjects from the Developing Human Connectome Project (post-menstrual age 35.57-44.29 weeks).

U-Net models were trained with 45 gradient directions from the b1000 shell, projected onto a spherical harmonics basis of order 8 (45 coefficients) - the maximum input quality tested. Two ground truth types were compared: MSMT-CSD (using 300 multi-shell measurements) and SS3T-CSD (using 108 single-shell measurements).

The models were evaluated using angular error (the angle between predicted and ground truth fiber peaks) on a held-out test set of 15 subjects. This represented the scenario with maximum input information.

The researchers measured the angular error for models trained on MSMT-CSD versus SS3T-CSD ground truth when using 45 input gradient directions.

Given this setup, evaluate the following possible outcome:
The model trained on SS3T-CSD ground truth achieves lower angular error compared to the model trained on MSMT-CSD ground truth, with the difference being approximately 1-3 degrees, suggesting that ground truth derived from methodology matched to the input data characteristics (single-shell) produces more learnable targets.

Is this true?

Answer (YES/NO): NO